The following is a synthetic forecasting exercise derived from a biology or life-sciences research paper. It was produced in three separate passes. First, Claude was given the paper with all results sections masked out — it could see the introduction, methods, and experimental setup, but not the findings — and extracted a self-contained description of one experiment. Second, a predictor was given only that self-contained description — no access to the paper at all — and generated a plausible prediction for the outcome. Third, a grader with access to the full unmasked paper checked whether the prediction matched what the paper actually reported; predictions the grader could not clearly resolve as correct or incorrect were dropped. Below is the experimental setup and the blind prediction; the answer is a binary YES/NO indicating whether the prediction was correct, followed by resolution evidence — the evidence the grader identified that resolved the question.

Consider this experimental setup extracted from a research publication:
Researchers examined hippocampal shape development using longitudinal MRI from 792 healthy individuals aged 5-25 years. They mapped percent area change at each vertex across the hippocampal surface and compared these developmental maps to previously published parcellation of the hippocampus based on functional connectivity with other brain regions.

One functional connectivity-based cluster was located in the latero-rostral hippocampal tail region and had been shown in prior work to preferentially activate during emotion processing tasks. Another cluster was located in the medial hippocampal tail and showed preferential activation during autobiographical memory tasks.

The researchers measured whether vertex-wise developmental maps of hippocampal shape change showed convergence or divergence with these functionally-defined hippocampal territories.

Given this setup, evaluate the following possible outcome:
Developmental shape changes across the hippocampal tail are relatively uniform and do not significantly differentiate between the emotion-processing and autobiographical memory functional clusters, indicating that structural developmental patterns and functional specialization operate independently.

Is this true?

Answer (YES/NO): NO